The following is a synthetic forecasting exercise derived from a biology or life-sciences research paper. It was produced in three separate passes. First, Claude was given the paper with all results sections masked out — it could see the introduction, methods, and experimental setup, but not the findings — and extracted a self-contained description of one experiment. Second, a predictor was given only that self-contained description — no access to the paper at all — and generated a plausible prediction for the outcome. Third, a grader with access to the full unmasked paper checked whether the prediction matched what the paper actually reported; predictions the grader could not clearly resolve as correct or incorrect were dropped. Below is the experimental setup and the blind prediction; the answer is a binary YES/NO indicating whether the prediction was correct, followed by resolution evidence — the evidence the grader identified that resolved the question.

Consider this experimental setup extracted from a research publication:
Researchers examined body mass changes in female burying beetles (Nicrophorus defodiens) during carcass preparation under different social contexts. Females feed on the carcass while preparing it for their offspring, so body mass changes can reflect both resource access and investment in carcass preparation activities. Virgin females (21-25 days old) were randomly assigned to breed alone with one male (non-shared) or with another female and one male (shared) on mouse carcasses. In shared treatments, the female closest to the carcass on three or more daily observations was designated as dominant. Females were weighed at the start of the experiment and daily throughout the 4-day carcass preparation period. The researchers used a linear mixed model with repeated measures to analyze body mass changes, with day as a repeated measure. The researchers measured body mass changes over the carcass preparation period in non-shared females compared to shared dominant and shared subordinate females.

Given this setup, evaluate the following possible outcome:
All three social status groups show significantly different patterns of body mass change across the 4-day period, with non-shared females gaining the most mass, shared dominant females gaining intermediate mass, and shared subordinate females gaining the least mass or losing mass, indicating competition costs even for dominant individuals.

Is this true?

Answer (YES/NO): NO